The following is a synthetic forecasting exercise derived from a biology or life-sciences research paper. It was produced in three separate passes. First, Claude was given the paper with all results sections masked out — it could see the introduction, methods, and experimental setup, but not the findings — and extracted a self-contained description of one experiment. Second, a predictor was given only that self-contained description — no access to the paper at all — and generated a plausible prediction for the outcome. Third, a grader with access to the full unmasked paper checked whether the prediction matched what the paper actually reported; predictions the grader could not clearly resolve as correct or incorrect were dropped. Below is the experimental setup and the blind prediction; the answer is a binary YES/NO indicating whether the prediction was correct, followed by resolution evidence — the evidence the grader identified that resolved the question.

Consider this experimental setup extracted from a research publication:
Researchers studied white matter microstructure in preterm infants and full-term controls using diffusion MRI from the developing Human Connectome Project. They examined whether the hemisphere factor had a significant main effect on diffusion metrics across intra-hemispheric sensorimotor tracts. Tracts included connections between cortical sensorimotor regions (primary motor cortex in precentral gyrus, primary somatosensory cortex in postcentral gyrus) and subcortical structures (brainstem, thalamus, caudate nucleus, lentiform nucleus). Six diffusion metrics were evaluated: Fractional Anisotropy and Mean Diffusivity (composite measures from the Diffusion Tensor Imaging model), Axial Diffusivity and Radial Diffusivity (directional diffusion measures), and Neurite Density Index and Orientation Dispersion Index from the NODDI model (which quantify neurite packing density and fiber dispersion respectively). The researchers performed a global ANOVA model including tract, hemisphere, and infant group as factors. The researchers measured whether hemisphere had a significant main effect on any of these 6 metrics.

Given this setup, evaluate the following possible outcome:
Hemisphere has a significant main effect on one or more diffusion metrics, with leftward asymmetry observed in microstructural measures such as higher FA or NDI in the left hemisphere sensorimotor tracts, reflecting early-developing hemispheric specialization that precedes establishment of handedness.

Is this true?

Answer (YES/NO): NO